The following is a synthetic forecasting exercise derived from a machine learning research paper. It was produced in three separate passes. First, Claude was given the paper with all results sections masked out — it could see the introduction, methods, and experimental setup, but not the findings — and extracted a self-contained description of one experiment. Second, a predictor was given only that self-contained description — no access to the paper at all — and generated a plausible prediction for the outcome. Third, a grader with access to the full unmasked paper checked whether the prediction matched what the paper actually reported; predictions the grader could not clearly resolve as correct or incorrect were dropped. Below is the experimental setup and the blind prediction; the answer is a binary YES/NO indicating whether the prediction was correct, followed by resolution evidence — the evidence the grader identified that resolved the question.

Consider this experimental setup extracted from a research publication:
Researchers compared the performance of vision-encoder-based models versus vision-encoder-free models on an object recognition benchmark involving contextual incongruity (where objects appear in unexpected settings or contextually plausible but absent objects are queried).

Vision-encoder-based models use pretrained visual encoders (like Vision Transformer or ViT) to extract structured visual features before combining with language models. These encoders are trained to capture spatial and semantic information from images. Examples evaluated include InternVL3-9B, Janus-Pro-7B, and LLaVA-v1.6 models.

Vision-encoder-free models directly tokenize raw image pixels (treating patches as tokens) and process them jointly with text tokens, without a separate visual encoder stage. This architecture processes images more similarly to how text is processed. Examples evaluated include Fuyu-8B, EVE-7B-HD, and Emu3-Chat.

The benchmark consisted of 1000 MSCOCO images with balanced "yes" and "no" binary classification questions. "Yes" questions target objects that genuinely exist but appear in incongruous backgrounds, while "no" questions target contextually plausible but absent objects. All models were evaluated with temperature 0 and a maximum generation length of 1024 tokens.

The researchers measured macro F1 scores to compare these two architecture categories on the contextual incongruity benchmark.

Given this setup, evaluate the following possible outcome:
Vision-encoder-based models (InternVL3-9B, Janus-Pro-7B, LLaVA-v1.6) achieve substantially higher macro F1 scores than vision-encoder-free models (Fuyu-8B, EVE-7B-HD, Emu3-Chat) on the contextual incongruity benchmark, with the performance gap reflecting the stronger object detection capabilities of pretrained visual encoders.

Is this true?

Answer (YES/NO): YES